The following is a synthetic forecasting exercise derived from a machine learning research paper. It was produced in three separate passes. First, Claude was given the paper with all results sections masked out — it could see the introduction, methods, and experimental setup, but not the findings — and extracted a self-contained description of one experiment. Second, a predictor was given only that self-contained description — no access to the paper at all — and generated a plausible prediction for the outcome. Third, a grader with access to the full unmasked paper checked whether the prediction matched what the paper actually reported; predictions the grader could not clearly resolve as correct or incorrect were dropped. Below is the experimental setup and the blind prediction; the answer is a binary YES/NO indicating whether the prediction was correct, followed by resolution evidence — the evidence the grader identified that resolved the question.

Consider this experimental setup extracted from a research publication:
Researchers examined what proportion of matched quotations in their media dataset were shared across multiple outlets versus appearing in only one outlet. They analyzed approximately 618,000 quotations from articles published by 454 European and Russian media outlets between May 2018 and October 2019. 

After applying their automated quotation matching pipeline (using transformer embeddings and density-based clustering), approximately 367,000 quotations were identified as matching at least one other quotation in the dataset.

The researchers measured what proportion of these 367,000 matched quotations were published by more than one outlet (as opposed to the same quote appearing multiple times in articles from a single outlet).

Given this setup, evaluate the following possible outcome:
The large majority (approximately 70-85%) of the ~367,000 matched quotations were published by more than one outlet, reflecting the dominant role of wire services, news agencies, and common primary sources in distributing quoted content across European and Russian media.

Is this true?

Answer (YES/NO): NO